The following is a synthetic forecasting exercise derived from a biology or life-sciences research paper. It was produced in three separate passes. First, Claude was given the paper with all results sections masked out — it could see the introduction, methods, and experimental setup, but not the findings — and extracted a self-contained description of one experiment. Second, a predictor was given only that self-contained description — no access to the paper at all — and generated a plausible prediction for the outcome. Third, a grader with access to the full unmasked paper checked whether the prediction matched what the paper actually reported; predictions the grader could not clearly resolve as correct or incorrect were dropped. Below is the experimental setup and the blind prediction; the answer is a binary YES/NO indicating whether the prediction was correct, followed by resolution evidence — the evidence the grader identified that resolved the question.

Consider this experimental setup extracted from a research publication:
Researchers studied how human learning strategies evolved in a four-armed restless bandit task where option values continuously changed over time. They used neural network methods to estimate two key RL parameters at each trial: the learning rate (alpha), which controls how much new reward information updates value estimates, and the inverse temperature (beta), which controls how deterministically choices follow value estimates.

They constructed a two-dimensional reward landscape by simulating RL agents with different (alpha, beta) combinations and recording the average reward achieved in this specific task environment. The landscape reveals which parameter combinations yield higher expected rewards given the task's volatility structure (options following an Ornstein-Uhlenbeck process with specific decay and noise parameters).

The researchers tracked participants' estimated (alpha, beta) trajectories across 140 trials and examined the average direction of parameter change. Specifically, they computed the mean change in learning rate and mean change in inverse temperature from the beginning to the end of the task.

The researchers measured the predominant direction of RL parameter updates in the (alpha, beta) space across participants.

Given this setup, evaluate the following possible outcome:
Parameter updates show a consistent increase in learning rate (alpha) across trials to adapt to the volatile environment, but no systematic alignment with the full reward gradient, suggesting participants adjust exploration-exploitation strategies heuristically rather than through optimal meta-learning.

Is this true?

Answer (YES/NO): NO